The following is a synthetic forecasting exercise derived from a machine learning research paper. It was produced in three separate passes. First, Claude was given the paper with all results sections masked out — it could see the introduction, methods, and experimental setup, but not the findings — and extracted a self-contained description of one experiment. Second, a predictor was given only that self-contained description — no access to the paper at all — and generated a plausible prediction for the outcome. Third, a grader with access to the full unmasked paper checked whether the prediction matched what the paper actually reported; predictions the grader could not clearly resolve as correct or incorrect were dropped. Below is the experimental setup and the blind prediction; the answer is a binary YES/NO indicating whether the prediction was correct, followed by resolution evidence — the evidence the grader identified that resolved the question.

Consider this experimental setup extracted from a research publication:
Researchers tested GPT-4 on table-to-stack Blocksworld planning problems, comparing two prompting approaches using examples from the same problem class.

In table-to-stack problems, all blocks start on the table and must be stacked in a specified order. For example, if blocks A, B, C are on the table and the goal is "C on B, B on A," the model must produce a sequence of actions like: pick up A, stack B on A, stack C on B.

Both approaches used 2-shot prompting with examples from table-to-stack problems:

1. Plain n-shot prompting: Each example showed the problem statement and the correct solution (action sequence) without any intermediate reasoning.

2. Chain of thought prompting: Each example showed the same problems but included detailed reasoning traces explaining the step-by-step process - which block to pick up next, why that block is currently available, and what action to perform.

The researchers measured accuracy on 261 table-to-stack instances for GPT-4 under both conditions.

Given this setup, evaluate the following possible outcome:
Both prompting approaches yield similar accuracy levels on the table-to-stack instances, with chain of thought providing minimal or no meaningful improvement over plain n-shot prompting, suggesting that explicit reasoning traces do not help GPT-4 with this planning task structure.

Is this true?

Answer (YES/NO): NO